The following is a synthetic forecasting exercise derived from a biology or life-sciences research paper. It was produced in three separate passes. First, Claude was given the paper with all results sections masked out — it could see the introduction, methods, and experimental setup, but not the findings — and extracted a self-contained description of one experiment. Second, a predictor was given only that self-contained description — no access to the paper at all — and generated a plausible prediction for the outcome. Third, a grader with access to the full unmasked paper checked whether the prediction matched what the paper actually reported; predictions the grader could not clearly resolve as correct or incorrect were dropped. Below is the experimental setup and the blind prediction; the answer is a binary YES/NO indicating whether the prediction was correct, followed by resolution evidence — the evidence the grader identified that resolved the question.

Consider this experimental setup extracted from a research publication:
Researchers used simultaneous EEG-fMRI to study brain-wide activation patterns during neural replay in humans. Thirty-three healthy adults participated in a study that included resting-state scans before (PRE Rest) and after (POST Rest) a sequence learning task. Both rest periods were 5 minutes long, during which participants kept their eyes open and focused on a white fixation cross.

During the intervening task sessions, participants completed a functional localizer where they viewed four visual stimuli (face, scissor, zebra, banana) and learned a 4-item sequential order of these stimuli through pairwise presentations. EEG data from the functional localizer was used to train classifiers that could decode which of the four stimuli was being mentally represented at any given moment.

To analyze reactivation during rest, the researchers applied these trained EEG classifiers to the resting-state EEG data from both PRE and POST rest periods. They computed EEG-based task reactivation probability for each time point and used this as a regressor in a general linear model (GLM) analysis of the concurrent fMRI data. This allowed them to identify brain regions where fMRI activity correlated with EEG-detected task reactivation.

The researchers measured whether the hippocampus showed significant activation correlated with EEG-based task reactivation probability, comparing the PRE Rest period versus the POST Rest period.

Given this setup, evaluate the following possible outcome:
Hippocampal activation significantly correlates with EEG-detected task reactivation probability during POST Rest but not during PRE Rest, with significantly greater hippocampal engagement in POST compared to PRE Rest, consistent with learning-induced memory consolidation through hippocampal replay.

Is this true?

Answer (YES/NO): YES